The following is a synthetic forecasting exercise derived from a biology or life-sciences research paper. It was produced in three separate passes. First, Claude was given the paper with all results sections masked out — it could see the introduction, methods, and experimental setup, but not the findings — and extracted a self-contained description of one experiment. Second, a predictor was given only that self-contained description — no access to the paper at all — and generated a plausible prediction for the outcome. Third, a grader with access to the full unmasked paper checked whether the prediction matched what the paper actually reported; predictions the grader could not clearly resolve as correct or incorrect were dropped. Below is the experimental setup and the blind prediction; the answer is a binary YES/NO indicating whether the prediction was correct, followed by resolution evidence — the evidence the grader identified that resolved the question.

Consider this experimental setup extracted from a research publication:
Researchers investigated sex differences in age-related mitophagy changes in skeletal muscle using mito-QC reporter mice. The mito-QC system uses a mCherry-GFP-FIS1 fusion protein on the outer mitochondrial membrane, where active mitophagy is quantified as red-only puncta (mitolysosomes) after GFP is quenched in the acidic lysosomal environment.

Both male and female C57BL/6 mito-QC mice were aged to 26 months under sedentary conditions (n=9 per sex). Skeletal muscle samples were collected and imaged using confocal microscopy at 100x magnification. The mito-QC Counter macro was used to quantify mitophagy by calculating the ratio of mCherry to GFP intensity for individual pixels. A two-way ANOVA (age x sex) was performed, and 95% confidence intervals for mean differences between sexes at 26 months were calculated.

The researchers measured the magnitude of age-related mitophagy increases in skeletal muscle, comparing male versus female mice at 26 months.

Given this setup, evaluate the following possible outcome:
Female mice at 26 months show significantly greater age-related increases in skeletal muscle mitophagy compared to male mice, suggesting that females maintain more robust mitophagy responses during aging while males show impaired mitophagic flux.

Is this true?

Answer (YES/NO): NO